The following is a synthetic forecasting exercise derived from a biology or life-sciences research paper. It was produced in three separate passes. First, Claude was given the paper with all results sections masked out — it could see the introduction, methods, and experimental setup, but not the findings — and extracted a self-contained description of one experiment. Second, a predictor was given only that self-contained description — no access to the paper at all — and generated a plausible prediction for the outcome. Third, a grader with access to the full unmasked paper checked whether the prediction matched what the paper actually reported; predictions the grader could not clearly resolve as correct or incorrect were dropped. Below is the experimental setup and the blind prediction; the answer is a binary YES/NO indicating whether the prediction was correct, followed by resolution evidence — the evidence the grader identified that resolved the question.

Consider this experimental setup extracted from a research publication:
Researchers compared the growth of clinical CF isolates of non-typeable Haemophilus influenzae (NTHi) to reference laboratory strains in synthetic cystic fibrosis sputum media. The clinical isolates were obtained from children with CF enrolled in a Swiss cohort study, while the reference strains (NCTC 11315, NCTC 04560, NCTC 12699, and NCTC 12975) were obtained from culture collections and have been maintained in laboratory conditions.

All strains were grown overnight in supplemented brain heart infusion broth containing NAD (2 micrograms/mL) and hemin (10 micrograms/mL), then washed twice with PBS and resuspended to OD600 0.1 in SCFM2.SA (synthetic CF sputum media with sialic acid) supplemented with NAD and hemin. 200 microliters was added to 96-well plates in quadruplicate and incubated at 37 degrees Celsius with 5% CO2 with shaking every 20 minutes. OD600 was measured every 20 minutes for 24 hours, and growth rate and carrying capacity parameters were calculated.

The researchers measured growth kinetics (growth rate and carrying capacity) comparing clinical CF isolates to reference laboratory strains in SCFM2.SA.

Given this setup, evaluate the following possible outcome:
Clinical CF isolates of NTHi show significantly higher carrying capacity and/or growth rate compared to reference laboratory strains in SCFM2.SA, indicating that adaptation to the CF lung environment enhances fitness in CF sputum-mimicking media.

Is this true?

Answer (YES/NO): NO